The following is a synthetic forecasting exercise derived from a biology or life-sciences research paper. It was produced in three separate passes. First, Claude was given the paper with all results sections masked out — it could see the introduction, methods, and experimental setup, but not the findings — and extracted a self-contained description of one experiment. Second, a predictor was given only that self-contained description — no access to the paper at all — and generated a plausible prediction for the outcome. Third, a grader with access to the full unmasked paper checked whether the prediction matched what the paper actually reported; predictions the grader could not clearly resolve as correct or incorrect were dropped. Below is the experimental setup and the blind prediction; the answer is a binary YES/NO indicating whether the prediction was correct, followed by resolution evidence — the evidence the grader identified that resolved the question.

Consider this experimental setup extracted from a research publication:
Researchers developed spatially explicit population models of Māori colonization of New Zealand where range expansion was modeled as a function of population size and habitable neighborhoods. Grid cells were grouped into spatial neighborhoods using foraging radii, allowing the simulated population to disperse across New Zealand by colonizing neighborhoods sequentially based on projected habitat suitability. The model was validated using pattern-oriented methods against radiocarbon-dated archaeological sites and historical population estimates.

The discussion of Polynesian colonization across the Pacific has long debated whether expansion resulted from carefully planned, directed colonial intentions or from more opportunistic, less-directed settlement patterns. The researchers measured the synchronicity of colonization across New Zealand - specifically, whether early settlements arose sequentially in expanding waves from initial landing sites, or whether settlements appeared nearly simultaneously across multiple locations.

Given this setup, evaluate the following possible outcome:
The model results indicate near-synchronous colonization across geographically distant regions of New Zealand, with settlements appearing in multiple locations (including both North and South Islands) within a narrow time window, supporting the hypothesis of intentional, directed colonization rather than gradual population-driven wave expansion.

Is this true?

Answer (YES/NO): YES